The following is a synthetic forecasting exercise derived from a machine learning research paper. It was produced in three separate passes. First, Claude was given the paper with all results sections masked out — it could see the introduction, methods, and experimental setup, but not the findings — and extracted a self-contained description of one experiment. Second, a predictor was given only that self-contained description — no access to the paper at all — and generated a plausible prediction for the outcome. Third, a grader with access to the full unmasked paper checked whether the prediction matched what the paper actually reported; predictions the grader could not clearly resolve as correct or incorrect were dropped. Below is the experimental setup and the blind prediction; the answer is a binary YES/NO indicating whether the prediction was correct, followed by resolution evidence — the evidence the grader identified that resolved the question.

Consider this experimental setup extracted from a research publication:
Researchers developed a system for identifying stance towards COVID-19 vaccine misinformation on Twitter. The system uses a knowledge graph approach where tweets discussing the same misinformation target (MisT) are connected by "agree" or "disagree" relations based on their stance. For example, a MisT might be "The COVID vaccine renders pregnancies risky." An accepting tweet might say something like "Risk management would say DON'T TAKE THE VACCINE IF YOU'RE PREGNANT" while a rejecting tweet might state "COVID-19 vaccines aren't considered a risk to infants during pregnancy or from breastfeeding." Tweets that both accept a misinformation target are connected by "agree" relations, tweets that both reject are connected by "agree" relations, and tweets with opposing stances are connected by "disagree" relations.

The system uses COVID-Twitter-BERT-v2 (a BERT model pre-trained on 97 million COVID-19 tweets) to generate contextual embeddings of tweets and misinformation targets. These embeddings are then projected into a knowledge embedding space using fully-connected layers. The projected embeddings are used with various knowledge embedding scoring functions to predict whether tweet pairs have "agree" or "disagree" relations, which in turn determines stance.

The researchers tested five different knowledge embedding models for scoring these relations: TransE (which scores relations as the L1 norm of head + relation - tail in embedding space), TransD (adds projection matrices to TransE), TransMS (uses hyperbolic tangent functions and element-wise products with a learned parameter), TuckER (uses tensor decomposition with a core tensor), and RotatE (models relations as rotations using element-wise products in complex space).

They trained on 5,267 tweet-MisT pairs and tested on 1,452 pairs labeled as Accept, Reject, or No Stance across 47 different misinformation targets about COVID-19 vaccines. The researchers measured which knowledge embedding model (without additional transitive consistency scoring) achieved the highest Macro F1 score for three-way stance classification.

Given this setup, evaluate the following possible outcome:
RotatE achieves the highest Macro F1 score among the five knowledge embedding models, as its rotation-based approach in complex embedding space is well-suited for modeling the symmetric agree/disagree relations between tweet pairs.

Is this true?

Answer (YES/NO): NO